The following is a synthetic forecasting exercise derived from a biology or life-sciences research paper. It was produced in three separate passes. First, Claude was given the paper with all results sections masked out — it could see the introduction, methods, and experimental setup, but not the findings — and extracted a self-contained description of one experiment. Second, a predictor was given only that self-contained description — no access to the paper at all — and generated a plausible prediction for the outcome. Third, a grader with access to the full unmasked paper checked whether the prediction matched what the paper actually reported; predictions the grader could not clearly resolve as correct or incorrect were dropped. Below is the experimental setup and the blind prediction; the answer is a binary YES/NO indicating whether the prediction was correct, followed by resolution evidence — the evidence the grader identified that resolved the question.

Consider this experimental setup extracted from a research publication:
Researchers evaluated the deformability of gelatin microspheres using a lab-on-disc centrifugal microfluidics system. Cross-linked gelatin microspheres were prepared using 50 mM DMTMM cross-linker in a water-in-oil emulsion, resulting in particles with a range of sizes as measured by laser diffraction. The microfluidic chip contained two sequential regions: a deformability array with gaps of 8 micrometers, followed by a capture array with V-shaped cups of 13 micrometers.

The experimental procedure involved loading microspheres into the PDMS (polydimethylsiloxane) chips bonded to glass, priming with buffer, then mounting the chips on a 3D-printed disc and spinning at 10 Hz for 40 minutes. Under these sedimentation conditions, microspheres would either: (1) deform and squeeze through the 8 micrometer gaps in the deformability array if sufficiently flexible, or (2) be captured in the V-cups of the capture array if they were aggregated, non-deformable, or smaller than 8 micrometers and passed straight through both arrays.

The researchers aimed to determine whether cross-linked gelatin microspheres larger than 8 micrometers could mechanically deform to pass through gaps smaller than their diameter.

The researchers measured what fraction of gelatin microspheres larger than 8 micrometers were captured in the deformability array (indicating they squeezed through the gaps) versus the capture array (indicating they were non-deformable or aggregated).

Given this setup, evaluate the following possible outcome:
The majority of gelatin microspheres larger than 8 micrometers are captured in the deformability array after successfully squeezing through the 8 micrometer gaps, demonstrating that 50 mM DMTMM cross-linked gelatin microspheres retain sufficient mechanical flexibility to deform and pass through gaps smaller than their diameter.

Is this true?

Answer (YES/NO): YES